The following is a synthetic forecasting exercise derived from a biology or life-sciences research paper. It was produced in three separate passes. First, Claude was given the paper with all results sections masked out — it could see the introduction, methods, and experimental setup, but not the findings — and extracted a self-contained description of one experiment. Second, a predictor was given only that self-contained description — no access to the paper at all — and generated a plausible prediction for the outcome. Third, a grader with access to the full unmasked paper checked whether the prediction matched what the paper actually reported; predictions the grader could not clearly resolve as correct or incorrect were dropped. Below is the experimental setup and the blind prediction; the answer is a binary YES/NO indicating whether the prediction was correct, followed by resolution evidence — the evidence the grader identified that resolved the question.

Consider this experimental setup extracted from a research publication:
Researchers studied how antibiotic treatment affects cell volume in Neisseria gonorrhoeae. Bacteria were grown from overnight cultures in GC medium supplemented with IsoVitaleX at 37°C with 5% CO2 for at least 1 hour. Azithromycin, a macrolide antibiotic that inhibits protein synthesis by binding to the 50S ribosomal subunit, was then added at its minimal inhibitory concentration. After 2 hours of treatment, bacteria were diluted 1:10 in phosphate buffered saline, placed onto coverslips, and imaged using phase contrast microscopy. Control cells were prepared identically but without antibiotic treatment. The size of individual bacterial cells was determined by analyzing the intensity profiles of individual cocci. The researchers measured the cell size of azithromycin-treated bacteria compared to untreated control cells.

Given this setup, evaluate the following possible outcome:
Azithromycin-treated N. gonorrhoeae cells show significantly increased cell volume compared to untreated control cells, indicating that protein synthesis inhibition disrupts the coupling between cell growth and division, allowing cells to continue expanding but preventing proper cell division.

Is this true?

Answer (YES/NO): YES